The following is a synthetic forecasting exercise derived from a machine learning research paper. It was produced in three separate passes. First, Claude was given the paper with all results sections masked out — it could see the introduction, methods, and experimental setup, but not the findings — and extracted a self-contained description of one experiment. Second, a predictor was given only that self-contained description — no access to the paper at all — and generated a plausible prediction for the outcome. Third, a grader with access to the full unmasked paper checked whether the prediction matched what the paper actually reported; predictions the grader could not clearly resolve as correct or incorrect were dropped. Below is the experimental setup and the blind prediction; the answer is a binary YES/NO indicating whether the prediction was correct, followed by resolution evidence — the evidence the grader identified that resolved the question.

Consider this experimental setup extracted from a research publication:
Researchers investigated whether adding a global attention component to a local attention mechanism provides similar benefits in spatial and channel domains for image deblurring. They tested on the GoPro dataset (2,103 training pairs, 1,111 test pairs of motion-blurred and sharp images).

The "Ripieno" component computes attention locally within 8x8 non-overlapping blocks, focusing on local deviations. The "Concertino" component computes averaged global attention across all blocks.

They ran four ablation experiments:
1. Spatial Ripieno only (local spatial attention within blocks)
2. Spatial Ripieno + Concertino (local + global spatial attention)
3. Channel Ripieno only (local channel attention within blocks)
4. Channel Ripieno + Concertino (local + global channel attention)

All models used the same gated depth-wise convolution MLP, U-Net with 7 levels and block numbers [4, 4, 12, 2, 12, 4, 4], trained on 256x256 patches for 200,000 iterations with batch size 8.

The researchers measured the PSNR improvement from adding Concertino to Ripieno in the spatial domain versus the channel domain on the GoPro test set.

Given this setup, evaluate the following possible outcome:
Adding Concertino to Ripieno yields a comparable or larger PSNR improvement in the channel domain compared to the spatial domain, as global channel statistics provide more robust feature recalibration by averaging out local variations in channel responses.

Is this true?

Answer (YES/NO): NO